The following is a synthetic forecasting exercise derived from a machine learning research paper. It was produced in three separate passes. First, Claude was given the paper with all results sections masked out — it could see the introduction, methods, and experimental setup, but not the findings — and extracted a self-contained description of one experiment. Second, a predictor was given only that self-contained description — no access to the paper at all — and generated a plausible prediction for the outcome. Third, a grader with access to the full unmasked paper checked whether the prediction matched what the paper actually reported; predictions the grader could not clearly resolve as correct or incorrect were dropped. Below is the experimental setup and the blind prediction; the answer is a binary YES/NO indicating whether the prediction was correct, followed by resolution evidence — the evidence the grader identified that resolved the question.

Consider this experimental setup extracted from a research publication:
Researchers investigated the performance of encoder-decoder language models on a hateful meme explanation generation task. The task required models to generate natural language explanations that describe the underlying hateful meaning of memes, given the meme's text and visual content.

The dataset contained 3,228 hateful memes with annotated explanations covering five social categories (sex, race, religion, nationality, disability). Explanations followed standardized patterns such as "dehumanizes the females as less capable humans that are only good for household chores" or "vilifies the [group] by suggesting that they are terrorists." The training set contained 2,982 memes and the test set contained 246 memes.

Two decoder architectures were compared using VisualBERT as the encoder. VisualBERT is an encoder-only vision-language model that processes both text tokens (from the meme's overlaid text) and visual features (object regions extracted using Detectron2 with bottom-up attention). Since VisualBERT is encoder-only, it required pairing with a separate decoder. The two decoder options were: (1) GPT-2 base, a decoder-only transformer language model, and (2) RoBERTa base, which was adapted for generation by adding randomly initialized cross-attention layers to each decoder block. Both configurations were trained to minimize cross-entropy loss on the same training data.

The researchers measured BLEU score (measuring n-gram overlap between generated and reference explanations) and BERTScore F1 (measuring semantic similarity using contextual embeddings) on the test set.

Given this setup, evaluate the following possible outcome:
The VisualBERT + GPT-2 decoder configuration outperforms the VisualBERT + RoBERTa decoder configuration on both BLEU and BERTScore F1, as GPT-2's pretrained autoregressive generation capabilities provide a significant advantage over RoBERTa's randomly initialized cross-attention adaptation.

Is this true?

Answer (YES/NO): NO